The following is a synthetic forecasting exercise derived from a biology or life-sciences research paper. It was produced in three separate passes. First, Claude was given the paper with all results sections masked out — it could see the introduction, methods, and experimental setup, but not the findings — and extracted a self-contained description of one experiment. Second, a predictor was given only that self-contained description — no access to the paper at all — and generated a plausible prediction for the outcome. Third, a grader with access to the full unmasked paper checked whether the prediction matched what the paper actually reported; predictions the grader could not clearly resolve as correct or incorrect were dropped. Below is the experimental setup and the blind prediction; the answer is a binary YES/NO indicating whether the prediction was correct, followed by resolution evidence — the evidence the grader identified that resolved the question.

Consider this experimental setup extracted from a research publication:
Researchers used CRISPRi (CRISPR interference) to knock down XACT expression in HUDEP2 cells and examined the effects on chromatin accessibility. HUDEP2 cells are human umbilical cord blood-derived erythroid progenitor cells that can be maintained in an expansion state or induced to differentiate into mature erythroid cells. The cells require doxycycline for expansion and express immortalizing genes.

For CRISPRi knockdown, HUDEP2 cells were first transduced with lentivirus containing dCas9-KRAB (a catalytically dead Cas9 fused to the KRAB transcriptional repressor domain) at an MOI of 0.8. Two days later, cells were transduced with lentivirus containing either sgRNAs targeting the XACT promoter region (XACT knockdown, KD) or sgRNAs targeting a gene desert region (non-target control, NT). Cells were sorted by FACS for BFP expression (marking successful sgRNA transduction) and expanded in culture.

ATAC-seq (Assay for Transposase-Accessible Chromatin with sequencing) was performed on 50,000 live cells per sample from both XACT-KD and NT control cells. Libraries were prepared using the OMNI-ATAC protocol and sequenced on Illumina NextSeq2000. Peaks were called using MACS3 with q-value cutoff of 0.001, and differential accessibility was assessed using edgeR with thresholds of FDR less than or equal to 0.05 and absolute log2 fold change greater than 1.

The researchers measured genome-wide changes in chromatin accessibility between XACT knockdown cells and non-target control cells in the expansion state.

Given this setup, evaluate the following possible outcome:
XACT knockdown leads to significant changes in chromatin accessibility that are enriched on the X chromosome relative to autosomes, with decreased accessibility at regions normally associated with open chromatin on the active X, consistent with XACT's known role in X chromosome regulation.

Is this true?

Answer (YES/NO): NO